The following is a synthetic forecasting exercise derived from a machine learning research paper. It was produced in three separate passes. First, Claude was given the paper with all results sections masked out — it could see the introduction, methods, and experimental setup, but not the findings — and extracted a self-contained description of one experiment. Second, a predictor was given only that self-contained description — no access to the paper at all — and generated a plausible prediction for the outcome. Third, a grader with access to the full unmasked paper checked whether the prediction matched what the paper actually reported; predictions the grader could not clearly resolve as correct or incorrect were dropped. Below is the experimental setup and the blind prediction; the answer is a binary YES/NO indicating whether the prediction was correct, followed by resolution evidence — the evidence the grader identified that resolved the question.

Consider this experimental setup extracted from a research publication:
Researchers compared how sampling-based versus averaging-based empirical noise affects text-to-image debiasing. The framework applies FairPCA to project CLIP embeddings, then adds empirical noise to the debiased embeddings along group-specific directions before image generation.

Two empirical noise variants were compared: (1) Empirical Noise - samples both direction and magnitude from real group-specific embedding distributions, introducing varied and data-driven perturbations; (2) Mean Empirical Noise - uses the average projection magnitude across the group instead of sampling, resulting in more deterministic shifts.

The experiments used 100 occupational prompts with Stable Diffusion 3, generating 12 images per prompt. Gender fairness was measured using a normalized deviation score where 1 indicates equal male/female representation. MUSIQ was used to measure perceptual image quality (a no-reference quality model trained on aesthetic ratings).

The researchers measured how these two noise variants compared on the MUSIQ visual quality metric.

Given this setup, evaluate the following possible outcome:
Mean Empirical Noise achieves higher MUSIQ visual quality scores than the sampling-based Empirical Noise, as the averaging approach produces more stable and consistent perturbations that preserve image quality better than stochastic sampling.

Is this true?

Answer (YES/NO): NO